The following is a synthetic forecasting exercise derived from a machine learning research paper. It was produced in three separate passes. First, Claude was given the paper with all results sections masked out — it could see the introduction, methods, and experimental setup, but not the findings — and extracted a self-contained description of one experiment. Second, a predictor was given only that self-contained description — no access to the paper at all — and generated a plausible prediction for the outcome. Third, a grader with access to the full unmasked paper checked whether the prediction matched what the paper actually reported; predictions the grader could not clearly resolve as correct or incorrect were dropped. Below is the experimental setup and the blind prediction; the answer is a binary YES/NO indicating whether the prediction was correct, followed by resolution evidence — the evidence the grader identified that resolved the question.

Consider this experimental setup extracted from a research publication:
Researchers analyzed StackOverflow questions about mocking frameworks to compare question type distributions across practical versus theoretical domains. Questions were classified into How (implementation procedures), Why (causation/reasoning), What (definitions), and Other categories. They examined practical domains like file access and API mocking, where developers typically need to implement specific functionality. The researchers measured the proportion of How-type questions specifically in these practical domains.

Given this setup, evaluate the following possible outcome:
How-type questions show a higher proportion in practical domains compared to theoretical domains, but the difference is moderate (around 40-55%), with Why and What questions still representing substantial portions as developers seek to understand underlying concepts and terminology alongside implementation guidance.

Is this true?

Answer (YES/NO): NO